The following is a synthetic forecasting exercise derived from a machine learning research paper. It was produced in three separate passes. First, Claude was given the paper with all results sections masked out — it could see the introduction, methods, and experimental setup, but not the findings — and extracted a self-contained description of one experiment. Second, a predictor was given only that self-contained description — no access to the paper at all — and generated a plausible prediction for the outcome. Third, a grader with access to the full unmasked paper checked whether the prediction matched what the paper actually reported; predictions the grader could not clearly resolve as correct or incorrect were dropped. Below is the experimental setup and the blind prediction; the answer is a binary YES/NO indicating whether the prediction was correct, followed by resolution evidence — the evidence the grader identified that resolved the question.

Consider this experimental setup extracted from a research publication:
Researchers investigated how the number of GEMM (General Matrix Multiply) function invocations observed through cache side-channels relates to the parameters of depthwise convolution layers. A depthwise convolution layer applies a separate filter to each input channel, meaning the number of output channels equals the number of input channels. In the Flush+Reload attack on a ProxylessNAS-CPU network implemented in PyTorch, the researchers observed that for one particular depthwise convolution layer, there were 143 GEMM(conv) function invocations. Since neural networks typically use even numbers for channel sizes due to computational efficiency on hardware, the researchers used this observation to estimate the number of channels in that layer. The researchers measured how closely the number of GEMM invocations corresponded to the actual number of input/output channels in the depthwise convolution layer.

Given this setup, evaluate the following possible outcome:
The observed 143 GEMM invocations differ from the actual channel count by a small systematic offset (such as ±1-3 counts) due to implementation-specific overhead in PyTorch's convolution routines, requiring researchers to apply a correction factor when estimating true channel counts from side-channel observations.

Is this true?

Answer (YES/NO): NO